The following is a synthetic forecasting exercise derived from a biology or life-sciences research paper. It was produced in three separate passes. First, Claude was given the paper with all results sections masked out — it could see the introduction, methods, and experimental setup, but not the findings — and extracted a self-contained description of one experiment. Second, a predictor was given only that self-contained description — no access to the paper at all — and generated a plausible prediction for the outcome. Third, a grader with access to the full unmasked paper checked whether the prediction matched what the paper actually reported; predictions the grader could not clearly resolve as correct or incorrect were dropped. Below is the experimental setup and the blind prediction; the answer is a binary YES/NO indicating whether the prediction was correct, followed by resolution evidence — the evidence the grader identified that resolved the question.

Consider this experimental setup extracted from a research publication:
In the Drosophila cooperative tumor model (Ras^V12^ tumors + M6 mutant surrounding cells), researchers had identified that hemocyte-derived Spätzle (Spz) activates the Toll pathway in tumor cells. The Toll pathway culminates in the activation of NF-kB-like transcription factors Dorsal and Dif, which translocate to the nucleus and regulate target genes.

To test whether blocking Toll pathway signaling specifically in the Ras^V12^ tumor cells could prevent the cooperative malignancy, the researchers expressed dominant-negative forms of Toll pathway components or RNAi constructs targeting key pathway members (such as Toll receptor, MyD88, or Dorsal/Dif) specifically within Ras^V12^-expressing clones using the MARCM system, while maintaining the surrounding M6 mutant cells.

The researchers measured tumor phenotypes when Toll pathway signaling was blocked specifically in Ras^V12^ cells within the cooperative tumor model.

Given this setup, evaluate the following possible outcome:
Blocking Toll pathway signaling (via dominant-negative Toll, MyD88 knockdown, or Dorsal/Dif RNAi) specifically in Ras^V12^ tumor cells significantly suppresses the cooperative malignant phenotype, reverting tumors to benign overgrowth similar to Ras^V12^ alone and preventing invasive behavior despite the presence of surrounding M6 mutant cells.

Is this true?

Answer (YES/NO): YES